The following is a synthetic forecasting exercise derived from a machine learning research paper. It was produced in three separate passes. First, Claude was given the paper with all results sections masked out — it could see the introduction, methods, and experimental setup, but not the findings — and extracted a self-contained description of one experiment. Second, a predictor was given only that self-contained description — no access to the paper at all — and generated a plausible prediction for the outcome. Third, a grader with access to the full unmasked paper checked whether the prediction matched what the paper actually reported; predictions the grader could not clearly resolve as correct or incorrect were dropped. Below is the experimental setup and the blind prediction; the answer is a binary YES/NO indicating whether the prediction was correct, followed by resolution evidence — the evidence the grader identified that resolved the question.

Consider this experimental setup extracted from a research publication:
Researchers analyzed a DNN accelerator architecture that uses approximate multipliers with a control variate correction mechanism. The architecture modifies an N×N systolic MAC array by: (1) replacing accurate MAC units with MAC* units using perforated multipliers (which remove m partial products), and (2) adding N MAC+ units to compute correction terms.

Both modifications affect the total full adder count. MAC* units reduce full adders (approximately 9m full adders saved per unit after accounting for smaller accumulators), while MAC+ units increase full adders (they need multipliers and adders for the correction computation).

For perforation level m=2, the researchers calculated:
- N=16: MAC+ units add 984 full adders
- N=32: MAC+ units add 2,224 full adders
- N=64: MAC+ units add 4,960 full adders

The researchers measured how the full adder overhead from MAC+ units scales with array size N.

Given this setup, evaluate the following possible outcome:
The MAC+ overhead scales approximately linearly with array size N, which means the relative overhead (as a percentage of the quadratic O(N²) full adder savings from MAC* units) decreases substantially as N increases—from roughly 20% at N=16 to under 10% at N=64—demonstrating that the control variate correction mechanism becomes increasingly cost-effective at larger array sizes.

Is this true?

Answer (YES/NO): NO